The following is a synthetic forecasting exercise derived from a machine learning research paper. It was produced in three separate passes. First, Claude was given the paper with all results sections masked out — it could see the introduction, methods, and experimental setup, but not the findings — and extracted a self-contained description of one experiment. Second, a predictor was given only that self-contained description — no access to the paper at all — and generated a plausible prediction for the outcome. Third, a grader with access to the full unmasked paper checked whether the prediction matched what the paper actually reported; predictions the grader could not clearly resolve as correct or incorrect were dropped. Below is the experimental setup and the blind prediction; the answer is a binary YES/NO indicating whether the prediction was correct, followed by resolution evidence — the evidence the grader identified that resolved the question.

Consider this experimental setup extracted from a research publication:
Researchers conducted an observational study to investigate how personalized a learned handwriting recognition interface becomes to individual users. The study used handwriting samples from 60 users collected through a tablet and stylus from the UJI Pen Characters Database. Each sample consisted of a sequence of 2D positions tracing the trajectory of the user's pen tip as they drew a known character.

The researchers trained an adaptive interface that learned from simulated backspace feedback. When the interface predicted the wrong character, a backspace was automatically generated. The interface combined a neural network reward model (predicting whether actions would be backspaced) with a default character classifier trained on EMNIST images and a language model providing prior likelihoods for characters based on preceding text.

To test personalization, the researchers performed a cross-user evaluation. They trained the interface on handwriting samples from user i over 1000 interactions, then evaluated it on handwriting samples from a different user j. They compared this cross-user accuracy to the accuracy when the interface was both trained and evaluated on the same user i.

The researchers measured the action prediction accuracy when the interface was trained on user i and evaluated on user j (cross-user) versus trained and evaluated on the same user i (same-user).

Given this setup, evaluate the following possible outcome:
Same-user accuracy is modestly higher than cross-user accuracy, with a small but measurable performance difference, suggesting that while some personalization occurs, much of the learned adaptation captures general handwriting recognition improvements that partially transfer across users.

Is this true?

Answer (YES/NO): NO